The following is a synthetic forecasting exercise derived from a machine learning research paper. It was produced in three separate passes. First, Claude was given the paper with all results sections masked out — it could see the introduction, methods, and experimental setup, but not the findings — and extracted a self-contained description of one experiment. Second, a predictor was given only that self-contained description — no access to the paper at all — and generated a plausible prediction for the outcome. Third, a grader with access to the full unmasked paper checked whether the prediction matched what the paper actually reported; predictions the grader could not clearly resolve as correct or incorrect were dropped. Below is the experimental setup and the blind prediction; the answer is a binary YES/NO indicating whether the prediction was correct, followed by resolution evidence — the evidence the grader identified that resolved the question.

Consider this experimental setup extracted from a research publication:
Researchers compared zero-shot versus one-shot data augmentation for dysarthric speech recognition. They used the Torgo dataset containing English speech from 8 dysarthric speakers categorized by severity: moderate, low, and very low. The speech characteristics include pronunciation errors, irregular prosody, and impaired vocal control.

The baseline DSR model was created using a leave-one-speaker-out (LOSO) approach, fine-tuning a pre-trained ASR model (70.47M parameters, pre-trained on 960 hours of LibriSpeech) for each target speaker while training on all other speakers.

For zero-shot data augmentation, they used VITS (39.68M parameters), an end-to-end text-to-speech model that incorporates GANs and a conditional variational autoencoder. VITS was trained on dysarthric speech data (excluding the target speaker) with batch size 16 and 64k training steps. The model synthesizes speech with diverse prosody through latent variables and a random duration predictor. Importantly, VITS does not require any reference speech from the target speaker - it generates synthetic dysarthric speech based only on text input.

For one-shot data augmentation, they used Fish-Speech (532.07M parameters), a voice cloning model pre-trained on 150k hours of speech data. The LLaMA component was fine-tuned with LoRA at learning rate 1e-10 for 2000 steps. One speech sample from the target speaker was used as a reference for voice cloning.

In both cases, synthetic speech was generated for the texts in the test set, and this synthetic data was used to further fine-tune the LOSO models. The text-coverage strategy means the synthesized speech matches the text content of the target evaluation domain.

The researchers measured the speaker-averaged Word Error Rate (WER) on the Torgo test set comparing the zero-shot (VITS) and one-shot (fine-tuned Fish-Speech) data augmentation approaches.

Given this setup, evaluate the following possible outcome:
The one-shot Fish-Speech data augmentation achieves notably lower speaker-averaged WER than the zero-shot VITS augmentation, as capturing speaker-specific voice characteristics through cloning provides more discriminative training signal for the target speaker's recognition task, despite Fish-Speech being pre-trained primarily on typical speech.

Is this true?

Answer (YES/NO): YES